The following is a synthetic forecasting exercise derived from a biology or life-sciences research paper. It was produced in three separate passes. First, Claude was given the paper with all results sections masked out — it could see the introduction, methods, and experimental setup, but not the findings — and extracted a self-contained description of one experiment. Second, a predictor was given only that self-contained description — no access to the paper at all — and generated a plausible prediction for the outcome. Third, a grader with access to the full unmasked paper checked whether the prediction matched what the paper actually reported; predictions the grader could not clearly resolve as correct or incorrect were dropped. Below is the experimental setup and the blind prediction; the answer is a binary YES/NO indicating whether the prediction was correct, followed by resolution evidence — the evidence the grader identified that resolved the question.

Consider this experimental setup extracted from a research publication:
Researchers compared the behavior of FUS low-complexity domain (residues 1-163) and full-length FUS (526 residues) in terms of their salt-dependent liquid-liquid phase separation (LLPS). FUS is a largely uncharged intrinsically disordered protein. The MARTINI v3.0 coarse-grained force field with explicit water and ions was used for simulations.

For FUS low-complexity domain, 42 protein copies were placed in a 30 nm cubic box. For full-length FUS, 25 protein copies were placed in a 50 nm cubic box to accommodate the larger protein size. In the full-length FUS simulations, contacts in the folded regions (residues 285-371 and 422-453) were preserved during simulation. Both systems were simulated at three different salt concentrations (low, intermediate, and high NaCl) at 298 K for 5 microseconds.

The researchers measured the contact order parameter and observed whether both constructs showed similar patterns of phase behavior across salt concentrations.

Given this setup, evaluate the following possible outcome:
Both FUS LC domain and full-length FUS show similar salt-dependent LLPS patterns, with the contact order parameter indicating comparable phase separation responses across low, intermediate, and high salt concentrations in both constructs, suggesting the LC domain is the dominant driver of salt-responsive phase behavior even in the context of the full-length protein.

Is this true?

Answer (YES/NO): YES